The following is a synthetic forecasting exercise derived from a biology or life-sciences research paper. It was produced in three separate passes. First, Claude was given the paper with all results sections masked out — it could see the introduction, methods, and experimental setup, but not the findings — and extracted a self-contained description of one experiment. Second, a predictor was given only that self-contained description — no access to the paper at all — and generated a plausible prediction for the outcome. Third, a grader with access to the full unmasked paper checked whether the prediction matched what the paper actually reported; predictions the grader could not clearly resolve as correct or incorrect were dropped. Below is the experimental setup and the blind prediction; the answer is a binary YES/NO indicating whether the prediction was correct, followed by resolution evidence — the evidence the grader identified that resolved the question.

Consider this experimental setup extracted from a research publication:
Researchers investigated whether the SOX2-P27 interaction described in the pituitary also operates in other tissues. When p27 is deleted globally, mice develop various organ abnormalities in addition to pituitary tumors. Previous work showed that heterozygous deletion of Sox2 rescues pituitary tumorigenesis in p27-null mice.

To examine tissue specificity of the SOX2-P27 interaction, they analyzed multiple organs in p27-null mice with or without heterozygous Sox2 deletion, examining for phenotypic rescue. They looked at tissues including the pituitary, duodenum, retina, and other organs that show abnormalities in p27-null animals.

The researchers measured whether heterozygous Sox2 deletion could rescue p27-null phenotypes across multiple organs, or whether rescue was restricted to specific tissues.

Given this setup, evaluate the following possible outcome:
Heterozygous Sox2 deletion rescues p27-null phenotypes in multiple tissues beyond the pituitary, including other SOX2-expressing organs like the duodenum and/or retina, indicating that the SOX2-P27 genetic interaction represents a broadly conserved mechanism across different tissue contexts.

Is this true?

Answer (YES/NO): YES